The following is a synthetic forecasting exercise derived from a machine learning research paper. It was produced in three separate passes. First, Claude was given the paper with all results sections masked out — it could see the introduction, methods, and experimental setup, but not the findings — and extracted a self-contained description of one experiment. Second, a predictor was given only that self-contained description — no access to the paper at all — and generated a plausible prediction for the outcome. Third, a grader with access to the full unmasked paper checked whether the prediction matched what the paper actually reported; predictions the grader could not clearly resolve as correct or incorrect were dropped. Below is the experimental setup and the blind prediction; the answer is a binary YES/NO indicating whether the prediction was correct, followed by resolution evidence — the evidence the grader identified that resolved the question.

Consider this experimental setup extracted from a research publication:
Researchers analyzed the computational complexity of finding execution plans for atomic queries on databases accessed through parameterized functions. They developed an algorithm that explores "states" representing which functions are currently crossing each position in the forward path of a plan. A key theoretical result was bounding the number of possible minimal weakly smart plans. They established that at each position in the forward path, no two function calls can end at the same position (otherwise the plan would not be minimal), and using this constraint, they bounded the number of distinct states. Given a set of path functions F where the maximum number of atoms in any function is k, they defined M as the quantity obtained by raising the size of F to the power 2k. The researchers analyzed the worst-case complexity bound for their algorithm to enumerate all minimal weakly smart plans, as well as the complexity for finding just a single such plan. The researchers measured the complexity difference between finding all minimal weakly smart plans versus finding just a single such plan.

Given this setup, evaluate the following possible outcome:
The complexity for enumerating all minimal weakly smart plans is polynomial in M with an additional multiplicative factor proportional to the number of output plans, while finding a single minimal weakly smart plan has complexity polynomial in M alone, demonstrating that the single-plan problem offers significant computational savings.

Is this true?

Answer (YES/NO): NO